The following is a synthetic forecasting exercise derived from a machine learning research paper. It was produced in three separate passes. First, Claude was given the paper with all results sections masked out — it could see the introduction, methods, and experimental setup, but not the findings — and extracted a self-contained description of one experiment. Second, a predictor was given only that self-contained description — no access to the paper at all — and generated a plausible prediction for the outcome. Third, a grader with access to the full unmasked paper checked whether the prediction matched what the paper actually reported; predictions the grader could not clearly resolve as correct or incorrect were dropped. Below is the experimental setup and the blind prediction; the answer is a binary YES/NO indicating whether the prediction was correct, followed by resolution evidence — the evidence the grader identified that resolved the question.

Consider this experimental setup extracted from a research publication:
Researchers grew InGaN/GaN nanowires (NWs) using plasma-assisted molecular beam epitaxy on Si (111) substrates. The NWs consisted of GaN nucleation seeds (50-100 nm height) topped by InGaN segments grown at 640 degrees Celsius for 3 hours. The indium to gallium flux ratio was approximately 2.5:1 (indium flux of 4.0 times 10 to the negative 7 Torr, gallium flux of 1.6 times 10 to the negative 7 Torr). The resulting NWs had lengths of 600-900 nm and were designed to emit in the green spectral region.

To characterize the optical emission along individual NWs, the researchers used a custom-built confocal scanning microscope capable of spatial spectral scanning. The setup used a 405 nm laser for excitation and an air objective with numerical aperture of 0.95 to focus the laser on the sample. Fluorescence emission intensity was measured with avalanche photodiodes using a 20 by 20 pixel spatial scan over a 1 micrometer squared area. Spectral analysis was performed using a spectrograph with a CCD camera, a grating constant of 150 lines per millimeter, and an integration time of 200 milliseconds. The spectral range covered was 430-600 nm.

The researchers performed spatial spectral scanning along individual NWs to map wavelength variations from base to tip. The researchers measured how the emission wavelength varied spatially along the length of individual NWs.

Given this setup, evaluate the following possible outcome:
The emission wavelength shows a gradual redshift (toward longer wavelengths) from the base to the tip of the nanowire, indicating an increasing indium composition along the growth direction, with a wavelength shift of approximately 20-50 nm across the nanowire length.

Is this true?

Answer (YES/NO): NO